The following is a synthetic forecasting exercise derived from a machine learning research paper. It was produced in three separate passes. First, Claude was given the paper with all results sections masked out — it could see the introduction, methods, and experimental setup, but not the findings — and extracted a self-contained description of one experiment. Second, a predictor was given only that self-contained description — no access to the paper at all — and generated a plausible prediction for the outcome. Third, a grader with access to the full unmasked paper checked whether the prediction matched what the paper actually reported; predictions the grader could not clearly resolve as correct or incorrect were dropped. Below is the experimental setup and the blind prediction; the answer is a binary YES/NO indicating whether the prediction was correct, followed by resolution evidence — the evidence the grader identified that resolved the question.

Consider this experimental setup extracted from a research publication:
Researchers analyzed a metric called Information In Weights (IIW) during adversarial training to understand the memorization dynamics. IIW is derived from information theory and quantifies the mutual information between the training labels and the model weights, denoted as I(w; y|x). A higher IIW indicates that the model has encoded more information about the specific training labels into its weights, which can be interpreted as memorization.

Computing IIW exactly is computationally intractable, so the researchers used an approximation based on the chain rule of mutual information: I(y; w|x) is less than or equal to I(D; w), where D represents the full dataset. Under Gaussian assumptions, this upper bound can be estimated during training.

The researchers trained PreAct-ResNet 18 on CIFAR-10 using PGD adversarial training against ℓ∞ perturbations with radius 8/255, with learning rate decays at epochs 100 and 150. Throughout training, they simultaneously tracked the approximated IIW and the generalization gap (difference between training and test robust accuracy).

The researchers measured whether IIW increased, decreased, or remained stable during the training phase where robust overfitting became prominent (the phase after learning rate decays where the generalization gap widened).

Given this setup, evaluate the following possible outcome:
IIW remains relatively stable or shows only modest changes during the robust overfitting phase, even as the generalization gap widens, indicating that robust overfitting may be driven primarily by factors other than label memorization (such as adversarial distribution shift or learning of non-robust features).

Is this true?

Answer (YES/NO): NO